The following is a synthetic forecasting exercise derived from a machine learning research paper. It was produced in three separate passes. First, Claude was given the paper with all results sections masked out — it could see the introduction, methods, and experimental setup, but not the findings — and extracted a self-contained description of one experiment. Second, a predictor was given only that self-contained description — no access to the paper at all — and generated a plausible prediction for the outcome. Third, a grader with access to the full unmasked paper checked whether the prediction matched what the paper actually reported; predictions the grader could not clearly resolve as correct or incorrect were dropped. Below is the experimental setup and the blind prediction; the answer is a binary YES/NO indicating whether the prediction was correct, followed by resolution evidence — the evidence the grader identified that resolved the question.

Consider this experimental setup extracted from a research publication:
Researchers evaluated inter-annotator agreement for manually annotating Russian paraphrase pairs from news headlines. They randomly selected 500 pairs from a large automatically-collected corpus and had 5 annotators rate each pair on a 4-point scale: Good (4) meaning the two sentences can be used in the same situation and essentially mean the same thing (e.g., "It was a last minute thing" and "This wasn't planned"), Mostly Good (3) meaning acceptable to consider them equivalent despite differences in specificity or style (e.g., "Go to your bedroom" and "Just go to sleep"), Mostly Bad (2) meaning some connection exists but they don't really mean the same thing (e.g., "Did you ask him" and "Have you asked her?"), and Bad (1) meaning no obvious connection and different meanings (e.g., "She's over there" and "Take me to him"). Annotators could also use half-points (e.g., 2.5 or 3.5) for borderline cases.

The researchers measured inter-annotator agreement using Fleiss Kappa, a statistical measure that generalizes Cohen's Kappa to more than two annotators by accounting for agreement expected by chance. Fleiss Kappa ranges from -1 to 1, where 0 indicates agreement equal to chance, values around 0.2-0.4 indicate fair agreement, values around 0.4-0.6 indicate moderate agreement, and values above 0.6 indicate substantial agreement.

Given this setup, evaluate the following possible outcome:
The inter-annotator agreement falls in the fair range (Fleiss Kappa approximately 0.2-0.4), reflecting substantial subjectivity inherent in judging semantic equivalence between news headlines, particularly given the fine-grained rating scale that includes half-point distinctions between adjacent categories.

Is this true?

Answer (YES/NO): YES